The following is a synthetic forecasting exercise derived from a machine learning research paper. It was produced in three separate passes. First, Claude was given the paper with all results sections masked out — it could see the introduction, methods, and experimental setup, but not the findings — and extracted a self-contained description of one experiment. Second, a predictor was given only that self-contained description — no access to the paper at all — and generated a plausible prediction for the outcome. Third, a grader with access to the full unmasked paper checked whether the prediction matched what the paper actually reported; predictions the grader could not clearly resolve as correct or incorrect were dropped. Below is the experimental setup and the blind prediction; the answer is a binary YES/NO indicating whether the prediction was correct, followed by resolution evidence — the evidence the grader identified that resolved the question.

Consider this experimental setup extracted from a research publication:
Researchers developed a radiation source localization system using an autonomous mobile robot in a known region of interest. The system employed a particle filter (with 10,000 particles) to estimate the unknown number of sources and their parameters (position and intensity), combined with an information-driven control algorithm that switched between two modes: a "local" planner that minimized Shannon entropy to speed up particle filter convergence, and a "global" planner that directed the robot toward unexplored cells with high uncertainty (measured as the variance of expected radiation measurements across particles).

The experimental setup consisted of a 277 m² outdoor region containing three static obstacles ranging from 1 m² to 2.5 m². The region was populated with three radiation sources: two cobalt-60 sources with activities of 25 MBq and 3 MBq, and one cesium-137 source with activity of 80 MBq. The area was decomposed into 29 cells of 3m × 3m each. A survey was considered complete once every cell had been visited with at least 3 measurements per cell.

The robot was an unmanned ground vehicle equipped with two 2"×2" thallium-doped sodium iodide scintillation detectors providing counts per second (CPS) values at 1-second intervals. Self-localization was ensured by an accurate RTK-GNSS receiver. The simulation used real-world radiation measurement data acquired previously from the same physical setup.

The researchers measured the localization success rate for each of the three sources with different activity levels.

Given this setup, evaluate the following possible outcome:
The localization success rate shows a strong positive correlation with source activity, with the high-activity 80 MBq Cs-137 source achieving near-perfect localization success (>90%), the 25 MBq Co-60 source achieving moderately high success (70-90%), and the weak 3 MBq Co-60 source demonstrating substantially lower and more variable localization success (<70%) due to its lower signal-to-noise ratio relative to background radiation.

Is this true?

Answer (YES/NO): NO